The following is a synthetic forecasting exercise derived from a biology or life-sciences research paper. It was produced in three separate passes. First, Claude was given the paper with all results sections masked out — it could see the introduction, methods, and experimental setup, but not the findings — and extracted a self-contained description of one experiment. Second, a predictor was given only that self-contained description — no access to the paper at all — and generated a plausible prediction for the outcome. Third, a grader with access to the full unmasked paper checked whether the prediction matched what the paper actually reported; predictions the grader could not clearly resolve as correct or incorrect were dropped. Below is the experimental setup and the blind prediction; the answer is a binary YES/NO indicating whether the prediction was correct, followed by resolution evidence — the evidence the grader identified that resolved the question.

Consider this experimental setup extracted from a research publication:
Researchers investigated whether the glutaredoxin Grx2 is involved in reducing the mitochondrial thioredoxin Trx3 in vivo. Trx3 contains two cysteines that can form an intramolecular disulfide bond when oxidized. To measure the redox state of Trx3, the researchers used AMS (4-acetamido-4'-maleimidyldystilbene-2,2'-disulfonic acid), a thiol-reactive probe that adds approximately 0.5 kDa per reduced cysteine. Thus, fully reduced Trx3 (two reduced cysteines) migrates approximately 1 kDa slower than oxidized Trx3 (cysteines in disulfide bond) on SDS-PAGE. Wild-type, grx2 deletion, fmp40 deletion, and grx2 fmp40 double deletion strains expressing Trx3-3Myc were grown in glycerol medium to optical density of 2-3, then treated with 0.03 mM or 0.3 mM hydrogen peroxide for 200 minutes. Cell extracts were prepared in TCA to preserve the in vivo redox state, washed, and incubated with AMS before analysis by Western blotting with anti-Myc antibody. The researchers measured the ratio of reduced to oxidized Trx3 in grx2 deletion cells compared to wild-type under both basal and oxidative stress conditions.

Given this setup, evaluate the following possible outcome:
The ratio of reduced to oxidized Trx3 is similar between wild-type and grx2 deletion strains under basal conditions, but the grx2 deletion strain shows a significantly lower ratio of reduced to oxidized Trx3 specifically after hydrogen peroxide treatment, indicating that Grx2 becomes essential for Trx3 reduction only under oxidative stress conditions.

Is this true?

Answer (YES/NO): NO